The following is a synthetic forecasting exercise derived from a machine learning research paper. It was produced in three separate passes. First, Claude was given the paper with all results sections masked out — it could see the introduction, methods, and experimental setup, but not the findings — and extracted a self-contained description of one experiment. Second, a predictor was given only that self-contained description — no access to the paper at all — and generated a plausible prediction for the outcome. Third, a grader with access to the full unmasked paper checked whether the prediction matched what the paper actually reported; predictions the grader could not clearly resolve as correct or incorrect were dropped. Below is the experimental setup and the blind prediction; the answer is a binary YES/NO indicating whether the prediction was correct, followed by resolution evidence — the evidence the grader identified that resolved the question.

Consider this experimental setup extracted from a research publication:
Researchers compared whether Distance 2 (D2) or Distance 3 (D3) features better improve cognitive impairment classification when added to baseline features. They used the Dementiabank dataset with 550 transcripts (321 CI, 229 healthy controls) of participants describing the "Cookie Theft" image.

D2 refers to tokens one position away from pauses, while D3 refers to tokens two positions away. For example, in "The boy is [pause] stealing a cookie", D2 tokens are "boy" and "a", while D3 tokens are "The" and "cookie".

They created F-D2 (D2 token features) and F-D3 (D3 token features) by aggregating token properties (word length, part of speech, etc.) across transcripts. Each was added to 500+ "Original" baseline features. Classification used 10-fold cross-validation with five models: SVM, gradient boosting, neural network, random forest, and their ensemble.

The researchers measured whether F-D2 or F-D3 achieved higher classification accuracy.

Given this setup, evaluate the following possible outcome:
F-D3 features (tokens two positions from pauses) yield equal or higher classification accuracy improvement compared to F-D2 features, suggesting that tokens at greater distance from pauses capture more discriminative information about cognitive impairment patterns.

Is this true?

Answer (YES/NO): NO